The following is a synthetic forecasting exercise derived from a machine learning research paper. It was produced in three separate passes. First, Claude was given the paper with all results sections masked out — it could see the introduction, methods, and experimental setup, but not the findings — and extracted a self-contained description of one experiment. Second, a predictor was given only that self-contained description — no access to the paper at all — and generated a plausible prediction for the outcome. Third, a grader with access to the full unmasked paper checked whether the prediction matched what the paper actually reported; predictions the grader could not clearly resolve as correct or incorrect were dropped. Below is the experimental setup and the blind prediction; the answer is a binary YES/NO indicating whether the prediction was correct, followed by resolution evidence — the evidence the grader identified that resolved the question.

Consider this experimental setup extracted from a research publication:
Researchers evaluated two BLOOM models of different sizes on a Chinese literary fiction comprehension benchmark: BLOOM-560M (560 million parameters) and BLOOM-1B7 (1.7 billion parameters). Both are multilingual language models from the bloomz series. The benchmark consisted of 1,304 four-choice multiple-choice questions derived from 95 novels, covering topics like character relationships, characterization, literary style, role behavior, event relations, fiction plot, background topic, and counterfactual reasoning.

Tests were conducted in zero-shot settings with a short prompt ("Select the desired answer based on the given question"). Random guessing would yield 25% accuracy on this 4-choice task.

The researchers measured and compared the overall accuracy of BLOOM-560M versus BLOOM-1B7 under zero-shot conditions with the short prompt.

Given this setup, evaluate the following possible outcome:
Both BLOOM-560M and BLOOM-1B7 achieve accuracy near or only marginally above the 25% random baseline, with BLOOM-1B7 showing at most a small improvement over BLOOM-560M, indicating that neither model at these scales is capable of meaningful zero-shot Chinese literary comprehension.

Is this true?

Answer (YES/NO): NO